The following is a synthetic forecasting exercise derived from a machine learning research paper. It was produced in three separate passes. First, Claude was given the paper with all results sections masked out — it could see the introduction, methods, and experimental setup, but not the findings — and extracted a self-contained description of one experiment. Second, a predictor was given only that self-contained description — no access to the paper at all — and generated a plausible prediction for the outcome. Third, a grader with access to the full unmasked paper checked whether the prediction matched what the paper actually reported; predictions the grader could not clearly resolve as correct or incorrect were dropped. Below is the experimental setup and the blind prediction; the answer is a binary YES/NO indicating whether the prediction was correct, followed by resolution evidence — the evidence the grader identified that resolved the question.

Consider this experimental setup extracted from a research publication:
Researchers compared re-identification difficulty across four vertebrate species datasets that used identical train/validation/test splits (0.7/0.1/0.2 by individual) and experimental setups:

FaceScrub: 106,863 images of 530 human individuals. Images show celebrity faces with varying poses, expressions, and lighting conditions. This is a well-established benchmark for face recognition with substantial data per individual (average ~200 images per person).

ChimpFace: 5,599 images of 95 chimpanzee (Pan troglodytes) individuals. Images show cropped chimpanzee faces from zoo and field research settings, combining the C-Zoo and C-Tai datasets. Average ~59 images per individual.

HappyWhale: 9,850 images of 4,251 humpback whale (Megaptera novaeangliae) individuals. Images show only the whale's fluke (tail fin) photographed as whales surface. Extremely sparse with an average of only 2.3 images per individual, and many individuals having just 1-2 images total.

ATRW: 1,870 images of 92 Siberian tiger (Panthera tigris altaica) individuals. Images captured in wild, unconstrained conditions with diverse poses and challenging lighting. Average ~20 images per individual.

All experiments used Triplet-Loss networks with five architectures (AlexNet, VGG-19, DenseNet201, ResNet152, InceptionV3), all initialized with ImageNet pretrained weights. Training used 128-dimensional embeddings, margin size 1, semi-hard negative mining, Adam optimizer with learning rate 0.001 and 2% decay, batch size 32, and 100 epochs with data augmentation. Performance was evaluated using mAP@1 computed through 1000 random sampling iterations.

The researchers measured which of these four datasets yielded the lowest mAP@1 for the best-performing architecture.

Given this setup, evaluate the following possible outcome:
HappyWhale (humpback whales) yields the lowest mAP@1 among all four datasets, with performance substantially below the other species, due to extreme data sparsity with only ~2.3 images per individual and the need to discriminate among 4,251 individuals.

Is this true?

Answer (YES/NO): YES